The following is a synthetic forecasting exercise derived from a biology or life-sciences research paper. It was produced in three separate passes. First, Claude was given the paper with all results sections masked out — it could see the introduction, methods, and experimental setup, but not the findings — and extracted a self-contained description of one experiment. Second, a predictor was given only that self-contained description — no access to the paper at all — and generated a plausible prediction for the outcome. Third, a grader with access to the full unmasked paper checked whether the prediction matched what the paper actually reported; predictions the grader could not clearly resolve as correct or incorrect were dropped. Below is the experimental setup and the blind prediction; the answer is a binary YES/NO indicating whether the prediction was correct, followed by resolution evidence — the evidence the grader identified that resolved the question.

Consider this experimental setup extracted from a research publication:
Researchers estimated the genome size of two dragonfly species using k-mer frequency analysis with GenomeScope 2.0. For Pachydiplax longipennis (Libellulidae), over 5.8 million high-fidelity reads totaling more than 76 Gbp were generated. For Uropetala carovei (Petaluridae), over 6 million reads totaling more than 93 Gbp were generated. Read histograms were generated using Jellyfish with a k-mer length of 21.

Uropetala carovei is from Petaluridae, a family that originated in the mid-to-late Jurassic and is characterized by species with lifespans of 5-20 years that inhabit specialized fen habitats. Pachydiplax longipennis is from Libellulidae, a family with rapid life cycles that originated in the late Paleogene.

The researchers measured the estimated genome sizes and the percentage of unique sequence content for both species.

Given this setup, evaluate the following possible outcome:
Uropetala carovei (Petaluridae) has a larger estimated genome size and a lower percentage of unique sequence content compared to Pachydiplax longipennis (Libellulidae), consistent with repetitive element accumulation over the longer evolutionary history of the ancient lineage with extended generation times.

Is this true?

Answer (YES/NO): YES